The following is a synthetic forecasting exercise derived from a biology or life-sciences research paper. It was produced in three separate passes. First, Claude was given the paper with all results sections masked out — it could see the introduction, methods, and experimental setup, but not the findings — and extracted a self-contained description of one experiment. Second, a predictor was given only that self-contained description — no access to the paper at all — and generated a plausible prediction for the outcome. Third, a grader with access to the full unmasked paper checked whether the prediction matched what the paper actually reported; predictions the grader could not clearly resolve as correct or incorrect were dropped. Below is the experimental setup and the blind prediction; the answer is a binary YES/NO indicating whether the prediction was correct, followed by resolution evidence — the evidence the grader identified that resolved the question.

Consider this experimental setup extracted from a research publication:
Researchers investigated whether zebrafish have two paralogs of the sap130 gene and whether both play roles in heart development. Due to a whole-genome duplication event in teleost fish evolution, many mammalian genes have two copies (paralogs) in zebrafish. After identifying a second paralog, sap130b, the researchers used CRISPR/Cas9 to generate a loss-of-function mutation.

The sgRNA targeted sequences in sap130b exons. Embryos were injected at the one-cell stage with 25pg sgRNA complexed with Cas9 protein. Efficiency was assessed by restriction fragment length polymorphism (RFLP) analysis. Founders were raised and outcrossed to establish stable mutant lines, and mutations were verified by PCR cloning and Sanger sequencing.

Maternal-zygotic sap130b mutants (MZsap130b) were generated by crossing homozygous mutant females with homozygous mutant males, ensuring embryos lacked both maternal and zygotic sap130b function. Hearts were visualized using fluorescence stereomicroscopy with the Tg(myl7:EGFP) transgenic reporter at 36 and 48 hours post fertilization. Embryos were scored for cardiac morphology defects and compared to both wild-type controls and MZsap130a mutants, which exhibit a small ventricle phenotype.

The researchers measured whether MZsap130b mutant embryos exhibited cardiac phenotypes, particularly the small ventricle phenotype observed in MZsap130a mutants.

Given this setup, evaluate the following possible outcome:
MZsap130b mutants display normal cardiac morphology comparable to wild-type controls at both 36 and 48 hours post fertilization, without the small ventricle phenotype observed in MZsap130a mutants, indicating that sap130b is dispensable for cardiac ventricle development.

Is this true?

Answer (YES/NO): NO